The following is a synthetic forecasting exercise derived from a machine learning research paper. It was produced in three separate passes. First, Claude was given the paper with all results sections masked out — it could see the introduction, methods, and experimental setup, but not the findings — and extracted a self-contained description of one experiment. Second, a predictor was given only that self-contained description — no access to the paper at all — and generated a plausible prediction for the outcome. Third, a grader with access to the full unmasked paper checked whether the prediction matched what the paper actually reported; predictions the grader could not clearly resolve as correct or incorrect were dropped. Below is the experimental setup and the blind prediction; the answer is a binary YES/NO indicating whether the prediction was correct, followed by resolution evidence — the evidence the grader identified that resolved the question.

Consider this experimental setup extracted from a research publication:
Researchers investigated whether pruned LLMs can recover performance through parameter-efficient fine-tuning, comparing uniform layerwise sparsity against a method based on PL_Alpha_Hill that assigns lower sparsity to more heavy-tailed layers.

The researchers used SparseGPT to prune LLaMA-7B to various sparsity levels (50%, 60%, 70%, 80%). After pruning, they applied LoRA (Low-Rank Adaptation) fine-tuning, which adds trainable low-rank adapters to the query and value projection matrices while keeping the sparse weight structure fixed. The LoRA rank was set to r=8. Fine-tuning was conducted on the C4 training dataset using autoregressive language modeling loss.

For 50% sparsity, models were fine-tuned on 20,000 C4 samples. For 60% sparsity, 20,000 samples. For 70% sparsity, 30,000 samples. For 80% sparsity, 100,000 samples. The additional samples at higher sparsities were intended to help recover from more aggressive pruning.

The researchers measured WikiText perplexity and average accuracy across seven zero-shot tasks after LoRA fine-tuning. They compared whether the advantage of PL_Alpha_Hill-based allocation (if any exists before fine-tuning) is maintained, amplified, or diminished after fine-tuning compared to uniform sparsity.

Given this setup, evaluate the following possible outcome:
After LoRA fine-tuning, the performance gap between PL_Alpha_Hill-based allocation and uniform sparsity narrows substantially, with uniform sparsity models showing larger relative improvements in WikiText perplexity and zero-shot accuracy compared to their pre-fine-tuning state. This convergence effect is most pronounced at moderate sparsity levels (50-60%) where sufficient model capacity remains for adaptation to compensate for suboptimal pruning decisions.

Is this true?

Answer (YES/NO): NO